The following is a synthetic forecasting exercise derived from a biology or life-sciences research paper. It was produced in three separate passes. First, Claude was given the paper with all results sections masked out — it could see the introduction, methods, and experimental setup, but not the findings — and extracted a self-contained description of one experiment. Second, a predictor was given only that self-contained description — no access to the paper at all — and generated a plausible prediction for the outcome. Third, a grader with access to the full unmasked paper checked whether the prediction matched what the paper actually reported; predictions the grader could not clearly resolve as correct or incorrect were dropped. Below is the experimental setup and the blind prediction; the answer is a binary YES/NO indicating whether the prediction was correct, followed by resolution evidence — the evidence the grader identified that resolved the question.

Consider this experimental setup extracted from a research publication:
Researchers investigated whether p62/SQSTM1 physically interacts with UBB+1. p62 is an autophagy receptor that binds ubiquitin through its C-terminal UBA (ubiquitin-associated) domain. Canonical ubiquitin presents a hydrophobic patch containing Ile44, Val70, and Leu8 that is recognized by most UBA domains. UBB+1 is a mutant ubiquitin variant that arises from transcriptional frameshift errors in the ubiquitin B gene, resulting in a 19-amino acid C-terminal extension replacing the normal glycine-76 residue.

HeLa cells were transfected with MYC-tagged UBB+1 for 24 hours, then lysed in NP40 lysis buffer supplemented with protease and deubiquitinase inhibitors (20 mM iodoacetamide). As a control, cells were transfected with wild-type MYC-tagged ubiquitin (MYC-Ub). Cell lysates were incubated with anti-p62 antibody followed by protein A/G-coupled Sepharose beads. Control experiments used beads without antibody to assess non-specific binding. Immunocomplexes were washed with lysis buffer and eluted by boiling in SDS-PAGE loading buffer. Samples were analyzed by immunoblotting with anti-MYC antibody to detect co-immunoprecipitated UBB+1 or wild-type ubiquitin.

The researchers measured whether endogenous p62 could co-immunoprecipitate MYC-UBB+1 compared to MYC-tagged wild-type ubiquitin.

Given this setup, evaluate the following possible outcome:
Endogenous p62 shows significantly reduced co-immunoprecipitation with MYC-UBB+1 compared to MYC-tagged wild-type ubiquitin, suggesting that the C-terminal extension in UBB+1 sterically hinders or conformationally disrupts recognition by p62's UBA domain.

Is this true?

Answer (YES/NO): NO